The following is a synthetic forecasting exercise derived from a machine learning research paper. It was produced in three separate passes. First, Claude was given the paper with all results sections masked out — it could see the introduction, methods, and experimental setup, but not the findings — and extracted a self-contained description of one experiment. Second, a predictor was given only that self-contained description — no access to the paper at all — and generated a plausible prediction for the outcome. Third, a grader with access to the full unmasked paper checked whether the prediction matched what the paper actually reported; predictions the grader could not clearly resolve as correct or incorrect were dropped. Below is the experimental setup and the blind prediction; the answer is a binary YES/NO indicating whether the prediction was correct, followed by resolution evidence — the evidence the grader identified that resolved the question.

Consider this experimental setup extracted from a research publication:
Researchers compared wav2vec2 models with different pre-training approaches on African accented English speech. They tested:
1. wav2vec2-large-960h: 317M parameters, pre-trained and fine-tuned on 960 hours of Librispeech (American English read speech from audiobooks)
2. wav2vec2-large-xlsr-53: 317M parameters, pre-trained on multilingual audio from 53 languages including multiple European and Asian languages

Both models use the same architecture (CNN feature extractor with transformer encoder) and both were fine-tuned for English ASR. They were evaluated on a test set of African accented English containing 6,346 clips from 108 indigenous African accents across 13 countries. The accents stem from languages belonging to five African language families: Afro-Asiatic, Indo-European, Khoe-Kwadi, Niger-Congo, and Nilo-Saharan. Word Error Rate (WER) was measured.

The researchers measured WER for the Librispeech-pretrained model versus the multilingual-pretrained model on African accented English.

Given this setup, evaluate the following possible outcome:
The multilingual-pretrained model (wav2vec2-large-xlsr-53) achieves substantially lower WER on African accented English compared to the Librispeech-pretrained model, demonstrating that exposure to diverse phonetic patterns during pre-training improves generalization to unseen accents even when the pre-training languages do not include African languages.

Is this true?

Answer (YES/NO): YES